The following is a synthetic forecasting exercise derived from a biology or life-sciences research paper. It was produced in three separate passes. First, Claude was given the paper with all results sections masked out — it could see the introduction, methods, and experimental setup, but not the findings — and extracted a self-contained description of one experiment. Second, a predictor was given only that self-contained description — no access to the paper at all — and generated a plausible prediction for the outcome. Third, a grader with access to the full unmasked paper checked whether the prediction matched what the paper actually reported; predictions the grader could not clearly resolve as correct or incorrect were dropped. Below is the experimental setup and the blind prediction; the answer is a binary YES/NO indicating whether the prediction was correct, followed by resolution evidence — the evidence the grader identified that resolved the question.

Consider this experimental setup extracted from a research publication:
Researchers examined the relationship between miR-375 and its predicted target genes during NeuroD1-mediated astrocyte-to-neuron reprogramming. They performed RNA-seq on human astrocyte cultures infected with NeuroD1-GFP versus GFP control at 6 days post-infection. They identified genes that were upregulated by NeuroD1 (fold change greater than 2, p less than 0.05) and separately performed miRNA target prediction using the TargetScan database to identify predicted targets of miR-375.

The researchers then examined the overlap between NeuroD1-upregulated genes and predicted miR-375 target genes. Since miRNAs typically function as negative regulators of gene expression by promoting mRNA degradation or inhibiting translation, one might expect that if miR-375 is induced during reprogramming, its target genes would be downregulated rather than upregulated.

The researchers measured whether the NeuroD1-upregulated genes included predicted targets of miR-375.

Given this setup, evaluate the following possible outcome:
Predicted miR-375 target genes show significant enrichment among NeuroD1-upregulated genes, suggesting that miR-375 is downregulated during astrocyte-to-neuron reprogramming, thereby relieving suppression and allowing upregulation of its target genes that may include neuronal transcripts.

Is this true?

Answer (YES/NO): NO